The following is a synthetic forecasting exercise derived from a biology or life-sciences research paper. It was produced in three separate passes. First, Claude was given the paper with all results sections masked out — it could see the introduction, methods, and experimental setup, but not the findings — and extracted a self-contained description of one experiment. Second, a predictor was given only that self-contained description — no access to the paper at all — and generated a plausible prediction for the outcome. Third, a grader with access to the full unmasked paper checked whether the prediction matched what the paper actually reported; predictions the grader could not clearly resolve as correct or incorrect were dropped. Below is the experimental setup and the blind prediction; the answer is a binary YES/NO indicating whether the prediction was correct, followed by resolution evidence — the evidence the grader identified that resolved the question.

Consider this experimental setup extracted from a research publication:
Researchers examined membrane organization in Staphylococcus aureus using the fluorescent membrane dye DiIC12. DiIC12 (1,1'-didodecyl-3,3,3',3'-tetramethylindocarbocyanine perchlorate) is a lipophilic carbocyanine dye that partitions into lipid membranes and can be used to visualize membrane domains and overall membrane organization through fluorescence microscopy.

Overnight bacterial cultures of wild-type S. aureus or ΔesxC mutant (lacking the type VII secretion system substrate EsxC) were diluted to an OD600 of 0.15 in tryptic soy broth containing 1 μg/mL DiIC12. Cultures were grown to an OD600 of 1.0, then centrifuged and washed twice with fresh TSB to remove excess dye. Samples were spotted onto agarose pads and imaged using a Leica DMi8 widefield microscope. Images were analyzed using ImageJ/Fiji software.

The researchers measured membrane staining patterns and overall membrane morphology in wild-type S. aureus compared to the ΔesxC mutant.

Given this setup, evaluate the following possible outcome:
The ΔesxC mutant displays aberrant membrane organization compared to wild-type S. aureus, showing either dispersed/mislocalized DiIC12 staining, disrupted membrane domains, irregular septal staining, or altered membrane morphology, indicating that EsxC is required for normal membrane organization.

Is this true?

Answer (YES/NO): YES